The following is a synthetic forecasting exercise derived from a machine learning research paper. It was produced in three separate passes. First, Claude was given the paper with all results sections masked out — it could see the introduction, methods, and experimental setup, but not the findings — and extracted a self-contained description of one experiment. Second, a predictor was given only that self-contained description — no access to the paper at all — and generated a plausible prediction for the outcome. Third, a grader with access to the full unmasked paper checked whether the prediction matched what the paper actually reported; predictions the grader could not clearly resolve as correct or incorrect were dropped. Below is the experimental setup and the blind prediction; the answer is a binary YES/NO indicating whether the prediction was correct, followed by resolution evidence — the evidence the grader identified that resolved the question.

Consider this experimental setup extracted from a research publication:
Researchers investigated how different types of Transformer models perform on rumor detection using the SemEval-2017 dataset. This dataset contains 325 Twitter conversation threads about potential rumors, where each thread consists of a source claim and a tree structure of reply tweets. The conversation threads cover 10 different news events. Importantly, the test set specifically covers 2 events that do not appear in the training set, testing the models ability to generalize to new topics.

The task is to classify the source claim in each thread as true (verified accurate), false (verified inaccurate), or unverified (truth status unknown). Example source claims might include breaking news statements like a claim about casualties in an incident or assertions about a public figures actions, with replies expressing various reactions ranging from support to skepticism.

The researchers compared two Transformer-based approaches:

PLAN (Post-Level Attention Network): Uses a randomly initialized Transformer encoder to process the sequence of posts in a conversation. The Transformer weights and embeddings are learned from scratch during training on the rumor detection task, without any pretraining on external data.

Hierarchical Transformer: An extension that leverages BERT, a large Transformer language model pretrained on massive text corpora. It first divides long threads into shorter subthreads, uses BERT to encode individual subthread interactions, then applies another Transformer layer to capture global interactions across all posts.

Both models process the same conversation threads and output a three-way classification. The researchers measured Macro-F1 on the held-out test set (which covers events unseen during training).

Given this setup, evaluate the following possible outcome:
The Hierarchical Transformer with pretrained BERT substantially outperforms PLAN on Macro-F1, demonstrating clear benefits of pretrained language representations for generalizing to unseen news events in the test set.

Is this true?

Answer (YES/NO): NO